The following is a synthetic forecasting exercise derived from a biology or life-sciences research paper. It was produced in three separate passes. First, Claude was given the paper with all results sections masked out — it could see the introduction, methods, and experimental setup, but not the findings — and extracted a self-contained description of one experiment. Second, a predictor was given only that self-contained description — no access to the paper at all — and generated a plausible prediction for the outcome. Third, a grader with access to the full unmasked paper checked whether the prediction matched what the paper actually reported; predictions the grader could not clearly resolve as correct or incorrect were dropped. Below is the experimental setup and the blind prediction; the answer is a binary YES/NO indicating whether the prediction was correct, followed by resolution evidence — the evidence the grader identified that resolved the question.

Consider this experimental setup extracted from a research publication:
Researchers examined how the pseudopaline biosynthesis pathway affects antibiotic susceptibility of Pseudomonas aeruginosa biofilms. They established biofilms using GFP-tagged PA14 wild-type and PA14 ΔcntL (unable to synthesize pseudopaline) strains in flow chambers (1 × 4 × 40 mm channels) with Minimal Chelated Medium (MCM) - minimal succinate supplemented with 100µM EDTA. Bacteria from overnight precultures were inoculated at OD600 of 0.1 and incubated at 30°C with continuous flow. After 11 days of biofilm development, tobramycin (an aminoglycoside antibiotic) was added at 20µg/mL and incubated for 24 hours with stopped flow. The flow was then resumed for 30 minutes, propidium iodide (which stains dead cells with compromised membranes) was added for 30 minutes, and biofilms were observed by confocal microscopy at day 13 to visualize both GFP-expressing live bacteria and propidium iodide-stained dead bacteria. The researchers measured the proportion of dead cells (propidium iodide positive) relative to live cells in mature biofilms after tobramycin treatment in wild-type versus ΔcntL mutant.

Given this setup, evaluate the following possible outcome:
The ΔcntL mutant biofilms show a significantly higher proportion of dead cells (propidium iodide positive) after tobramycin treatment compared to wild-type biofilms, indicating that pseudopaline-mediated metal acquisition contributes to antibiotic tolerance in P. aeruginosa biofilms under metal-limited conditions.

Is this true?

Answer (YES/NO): YES